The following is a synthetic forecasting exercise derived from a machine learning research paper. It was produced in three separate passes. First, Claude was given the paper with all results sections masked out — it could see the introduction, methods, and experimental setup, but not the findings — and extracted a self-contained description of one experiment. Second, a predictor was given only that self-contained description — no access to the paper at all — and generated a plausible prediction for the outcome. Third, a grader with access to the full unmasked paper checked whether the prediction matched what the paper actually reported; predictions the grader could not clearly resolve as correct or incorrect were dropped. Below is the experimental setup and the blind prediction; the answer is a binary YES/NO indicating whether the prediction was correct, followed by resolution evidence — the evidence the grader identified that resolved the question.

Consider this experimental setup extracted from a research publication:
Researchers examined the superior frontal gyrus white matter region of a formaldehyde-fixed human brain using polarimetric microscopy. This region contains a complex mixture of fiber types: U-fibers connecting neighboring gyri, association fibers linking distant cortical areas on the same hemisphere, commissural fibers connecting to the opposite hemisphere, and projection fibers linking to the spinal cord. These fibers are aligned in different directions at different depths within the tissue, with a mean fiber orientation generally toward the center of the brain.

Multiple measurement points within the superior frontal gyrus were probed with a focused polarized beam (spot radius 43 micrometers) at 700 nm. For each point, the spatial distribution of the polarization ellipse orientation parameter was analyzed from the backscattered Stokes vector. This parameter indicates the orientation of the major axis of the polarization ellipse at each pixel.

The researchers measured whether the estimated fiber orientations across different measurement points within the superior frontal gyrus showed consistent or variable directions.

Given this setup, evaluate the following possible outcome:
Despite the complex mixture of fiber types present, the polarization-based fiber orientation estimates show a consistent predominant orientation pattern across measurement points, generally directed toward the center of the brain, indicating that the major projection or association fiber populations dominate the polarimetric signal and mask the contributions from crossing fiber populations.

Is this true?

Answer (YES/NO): YES